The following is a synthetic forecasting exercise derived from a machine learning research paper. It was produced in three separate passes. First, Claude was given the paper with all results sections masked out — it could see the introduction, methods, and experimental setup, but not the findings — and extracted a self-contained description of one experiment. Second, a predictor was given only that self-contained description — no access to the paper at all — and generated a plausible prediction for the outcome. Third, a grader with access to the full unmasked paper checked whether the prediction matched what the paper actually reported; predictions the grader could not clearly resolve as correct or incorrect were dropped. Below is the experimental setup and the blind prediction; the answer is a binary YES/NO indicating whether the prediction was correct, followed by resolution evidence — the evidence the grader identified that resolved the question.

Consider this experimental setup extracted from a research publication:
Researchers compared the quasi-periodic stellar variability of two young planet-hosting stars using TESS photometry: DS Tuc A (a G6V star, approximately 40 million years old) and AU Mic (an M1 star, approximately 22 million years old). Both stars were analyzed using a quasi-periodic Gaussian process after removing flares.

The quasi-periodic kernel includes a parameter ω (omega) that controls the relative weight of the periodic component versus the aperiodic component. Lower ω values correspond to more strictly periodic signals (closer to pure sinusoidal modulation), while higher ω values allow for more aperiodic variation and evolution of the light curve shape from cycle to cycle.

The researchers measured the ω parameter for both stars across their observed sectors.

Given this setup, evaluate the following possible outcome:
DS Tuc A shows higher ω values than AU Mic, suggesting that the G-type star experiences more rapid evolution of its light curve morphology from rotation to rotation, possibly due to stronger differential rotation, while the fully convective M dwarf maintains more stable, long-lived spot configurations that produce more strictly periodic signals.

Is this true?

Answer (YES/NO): YES